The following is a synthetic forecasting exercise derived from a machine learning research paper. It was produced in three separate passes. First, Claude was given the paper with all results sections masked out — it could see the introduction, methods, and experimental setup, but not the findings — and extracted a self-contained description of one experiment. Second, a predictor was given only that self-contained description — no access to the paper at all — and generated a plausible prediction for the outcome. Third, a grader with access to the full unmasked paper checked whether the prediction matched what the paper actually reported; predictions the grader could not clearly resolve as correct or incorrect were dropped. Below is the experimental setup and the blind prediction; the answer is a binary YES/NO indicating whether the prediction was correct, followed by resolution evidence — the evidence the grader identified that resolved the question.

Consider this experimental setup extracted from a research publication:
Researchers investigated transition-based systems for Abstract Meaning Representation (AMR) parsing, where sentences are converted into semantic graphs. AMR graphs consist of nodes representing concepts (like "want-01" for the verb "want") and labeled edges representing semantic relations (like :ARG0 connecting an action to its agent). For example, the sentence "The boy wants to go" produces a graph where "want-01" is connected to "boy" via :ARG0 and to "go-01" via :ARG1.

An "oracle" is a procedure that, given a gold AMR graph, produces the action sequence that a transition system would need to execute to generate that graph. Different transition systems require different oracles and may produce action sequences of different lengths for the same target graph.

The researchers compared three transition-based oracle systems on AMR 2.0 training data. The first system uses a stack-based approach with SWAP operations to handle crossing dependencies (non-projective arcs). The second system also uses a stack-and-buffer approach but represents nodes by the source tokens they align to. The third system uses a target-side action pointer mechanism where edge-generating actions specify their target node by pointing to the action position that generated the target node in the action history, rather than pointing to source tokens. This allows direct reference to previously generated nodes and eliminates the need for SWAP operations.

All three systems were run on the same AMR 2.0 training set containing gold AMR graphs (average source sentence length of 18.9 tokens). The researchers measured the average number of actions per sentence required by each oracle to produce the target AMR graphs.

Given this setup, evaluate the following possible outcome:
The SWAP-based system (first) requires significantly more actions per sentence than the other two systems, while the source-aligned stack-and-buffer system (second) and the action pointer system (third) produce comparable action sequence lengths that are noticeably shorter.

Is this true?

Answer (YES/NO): NO